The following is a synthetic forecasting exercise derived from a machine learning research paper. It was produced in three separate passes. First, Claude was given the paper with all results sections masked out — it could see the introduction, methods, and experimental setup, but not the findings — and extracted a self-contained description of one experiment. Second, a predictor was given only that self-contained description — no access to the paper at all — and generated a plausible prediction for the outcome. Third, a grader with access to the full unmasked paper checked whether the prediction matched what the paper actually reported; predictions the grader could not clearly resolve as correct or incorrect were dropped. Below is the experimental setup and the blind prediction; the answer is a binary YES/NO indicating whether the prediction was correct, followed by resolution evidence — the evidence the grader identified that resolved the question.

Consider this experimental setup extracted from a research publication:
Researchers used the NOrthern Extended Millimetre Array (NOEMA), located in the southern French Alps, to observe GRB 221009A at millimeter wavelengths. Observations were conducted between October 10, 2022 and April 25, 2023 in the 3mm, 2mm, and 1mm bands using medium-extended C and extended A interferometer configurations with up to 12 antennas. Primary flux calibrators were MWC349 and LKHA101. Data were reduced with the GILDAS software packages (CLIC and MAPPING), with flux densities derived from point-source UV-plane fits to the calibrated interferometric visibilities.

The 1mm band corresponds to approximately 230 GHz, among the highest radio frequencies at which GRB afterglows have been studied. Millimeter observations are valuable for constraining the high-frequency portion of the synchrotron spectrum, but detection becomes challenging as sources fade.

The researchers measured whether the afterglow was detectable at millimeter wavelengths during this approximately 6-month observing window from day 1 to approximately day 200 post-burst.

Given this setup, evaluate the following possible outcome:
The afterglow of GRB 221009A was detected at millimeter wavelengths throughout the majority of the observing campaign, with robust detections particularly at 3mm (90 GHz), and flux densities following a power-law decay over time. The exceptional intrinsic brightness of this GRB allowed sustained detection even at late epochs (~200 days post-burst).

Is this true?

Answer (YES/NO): YES